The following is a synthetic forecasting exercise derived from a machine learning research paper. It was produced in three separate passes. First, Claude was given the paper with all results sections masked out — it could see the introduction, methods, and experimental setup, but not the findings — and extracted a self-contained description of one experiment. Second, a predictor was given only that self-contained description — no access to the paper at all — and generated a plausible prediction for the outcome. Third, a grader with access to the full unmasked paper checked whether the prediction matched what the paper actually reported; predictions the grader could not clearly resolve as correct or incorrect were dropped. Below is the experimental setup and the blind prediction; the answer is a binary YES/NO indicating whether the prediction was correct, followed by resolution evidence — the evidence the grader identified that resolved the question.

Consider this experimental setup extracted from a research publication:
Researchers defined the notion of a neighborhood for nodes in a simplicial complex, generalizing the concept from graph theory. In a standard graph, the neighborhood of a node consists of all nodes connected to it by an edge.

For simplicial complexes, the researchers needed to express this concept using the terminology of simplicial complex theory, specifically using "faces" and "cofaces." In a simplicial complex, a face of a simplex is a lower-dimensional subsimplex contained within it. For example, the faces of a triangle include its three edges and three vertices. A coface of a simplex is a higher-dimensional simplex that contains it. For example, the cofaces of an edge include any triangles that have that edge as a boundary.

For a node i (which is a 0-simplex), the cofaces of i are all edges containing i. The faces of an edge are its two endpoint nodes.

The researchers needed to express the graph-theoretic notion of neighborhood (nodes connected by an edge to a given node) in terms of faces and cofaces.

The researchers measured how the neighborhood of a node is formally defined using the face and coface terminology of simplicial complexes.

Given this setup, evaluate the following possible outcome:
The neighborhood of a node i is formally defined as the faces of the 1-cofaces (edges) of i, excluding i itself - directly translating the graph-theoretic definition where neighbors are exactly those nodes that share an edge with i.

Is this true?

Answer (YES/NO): YES